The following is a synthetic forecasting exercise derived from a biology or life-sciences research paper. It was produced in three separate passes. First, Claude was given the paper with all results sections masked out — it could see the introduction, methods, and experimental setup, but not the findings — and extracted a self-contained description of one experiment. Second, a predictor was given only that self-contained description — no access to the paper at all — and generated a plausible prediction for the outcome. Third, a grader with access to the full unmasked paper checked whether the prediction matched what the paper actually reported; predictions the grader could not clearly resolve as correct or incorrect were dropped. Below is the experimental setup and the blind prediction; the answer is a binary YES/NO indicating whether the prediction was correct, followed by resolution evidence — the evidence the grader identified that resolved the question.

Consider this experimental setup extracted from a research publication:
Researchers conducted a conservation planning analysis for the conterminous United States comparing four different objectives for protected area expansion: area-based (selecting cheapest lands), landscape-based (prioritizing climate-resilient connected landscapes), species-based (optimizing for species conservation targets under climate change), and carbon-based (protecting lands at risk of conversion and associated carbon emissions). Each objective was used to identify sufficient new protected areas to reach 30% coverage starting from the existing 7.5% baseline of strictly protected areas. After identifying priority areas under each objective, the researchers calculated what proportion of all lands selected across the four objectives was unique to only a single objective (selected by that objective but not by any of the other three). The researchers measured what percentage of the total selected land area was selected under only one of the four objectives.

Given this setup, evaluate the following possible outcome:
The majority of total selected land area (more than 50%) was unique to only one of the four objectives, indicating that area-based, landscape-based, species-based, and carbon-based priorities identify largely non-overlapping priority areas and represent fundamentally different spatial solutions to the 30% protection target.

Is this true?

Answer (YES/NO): YES